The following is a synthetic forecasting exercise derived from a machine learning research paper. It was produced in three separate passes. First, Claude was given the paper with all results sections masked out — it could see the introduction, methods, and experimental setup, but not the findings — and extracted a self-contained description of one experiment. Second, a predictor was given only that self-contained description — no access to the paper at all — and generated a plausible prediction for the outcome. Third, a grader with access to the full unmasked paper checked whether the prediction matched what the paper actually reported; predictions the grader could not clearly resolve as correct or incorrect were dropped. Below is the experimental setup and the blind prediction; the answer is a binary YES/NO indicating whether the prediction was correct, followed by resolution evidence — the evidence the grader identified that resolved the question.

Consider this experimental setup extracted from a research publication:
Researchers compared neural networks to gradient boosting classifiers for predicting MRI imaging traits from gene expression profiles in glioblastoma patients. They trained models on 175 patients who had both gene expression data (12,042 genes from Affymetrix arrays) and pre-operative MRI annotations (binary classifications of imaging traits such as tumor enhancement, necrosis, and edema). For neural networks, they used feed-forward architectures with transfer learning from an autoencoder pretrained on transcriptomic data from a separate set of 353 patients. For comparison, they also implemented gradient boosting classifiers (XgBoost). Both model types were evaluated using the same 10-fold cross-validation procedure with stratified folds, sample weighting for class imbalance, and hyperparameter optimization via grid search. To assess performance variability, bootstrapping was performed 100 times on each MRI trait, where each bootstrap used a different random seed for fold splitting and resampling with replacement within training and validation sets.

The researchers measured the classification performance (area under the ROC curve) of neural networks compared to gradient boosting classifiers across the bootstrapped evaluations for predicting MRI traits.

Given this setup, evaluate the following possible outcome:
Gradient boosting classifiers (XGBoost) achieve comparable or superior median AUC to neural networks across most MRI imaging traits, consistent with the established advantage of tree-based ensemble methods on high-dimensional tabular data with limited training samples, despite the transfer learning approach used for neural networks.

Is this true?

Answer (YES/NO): NO